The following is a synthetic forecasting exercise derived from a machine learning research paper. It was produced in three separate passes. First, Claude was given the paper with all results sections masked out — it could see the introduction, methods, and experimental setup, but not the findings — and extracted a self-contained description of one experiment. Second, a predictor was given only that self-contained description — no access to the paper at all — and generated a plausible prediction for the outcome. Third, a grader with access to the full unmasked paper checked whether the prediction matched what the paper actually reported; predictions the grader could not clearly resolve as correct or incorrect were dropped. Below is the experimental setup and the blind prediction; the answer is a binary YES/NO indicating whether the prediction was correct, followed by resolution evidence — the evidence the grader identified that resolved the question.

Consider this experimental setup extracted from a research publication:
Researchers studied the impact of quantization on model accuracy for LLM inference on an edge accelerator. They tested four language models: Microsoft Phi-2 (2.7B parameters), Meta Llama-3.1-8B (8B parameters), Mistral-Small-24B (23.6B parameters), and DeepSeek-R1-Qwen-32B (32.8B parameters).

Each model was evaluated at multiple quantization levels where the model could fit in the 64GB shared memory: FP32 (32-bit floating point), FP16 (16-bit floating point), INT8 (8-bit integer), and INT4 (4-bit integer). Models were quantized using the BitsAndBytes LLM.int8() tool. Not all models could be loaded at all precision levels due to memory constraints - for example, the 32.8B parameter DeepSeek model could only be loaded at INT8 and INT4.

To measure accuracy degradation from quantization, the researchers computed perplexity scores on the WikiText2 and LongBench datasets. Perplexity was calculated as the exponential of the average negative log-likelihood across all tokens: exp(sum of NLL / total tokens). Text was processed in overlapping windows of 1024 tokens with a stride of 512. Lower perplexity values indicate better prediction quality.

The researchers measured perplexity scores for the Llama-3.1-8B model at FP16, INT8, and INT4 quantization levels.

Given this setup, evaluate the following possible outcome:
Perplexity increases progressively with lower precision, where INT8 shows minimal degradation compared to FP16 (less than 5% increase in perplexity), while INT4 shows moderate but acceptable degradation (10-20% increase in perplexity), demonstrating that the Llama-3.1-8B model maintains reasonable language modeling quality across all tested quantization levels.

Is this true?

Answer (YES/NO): NO